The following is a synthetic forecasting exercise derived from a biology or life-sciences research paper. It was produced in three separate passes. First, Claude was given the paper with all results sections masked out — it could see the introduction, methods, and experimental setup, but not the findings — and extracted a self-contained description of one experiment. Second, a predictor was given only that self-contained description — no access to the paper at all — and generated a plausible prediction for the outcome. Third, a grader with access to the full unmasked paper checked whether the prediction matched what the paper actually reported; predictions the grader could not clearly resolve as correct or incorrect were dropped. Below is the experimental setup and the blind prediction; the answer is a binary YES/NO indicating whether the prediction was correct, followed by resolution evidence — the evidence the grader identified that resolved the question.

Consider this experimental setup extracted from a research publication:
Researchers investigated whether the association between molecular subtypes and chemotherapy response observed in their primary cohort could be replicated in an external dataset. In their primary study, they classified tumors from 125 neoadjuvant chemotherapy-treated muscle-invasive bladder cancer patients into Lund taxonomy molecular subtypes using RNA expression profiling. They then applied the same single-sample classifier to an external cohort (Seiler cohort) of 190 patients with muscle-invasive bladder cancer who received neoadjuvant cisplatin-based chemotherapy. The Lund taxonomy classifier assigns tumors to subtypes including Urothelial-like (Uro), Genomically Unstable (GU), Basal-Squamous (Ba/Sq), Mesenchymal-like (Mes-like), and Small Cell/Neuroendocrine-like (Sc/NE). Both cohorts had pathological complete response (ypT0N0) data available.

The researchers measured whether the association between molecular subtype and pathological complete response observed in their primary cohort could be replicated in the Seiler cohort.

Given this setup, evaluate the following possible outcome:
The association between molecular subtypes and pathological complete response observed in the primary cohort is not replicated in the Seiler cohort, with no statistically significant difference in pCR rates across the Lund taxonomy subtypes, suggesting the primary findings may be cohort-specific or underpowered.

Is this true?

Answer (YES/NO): YES